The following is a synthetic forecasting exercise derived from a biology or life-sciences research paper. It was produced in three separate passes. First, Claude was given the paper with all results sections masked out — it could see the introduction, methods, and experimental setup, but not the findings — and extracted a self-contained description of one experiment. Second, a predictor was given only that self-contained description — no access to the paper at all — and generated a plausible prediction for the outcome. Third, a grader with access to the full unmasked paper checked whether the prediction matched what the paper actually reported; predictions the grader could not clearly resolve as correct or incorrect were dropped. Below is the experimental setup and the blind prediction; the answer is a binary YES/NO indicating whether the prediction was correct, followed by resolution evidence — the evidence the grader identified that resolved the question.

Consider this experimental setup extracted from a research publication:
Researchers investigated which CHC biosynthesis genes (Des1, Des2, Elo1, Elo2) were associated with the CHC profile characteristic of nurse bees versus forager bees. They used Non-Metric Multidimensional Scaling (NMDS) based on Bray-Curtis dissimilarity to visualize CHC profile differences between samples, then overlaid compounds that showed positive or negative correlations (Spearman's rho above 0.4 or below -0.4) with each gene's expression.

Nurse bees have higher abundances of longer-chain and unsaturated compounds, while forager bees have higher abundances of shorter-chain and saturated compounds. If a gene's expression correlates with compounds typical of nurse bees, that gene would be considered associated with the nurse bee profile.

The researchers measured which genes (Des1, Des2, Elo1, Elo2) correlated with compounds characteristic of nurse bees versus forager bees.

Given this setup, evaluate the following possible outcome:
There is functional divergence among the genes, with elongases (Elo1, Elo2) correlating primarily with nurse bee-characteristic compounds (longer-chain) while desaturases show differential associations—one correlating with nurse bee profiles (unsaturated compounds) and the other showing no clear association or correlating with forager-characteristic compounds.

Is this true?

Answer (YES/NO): NO